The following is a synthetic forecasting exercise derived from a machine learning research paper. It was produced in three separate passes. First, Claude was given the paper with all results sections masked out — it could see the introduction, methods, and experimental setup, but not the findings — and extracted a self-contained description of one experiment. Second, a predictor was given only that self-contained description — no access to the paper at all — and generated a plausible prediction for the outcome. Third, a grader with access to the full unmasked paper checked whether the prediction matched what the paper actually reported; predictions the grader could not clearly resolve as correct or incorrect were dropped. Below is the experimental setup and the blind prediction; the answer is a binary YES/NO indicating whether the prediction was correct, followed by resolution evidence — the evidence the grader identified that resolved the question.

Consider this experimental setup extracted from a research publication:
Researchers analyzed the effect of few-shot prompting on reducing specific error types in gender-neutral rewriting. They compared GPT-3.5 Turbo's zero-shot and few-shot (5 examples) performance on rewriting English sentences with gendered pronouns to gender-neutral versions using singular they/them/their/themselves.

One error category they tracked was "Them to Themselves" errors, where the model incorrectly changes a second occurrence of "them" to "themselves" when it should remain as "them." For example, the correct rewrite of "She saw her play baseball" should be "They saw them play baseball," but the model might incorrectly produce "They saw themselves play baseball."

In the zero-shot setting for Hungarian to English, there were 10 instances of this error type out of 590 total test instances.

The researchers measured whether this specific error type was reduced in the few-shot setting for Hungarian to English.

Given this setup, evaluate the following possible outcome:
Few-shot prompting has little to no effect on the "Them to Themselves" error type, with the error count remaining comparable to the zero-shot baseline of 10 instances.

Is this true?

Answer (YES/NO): NO